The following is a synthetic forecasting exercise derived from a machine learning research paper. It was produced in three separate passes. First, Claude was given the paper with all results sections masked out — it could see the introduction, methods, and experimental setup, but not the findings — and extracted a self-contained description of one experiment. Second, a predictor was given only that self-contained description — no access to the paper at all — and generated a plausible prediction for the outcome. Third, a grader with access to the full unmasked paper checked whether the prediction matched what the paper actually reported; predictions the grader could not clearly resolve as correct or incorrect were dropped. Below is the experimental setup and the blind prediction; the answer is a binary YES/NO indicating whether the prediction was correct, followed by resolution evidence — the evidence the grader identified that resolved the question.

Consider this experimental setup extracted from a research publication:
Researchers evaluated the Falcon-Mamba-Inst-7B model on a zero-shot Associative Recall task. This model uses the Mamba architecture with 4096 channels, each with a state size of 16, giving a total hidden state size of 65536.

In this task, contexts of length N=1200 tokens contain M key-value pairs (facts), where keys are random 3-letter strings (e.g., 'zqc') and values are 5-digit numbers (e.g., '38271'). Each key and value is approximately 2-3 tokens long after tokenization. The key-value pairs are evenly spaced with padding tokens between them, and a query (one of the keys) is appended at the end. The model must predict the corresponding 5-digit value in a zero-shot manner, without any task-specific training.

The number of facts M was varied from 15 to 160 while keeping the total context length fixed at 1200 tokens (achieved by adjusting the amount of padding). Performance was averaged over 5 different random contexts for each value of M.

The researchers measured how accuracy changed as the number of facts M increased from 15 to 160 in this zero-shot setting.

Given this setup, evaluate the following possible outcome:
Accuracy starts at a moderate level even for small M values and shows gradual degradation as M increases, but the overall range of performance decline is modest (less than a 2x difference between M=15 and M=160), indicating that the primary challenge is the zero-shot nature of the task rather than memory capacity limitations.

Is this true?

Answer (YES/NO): NO